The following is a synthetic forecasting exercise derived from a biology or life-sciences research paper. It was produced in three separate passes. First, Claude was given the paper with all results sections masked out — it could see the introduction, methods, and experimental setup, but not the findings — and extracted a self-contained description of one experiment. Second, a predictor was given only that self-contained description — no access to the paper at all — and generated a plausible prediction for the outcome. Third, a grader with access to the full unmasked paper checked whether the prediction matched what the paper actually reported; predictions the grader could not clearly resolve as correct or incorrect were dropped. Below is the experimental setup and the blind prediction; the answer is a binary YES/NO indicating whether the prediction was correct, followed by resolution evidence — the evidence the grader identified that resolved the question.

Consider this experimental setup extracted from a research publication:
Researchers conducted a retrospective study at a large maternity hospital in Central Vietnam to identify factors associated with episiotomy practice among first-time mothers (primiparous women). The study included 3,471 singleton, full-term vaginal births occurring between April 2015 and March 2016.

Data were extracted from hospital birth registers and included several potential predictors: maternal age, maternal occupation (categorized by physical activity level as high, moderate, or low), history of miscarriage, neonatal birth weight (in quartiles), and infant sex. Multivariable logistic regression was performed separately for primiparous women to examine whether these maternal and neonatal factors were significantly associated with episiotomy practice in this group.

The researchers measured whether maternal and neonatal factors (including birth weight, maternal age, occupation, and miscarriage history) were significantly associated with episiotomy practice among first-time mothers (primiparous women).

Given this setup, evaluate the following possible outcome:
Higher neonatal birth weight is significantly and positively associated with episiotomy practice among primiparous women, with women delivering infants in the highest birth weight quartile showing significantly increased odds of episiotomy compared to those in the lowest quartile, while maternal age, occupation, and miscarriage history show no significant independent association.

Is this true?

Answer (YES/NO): NO